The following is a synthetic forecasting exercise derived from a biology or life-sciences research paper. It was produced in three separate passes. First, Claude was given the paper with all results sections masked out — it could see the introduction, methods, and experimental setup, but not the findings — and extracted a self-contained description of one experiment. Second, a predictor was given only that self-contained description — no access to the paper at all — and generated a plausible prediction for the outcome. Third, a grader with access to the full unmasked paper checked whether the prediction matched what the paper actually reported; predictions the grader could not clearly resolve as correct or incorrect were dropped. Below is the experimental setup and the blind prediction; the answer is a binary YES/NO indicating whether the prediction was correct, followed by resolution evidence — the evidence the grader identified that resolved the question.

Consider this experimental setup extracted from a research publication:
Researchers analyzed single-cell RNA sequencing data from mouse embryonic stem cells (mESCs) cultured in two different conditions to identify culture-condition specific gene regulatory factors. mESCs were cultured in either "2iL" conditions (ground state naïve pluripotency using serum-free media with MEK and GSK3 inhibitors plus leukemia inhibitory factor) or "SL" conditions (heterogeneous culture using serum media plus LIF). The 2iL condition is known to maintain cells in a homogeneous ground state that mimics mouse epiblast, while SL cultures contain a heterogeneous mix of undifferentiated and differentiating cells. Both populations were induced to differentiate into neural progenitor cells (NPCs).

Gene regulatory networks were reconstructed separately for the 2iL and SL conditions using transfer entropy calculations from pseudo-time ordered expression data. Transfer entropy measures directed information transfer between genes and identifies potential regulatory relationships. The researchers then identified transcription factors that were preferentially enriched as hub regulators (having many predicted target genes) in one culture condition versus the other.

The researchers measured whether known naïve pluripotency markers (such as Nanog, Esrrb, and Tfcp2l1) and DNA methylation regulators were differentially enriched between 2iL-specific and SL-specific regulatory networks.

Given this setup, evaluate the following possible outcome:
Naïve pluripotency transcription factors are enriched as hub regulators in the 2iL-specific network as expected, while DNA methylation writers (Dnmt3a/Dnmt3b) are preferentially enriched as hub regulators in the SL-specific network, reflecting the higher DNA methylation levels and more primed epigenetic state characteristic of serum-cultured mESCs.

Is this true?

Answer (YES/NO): NO